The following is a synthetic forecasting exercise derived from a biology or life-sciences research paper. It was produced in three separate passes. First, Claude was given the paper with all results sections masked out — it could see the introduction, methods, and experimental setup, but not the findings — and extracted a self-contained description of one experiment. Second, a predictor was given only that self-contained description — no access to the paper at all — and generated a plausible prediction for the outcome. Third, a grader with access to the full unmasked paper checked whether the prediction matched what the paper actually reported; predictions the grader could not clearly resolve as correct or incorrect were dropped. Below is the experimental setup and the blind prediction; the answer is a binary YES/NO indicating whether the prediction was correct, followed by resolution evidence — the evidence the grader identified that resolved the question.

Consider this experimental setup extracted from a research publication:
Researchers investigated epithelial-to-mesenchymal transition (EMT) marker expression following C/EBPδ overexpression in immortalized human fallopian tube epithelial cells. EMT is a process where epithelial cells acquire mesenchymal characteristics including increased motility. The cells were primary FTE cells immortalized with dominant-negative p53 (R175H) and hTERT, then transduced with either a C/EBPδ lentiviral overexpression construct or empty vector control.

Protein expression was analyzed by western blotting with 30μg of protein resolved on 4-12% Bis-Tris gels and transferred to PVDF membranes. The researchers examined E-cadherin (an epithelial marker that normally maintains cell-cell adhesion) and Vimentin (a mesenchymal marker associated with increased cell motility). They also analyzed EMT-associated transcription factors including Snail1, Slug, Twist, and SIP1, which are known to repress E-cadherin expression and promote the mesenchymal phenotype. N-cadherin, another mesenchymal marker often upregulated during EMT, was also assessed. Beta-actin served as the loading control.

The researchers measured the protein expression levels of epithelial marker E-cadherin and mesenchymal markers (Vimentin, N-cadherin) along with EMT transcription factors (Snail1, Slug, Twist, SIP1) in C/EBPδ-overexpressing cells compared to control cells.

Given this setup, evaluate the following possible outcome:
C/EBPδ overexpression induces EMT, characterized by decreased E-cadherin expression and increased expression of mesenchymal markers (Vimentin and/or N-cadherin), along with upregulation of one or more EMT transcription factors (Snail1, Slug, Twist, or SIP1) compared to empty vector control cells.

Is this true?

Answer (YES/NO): NO